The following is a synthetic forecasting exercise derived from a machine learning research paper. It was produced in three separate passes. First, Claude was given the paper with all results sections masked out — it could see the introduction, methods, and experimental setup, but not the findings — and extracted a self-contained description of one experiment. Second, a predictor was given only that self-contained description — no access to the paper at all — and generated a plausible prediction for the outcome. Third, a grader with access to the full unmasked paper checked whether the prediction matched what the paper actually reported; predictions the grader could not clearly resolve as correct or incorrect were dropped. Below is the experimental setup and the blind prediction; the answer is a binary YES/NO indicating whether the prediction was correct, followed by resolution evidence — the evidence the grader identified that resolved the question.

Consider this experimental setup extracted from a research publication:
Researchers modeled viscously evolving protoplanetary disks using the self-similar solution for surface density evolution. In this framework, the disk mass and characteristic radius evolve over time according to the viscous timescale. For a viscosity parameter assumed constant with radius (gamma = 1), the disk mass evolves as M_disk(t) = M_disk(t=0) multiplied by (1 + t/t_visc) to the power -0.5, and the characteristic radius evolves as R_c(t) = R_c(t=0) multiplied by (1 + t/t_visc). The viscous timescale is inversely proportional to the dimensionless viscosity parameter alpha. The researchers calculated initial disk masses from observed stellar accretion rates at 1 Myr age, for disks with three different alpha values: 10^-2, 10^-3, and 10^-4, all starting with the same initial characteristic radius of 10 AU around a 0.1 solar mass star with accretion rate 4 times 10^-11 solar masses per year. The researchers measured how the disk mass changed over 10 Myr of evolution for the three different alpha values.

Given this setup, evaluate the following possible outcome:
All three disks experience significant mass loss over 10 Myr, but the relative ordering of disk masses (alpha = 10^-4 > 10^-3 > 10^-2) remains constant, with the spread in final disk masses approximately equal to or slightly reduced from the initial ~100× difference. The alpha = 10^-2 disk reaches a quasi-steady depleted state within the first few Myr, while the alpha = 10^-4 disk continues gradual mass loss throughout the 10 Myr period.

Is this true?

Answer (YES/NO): NO